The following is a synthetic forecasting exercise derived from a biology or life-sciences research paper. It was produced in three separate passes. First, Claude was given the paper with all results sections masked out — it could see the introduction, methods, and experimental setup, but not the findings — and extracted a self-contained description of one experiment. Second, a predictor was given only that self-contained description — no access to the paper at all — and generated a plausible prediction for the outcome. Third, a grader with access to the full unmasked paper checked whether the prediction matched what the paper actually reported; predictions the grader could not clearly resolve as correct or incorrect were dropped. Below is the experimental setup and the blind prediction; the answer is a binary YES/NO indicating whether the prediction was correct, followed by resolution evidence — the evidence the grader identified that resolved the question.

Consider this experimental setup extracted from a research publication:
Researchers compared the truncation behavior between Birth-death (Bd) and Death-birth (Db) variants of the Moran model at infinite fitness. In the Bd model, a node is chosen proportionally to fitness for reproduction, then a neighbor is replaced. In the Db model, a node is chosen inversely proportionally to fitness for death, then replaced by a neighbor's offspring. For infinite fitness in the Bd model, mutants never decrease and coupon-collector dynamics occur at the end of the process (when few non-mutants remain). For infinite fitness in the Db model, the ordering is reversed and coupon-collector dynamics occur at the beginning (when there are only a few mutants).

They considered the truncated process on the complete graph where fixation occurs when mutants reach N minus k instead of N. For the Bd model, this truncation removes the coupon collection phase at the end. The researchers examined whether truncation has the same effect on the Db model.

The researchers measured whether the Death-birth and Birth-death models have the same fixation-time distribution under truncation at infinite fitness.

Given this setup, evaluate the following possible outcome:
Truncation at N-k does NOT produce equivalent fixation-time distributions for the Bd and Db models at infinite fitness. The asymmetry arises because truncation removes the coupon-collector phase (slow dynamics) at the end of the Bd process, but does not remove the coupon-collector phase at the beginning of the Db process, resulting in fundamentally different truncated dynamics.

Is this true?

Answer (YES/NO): YES